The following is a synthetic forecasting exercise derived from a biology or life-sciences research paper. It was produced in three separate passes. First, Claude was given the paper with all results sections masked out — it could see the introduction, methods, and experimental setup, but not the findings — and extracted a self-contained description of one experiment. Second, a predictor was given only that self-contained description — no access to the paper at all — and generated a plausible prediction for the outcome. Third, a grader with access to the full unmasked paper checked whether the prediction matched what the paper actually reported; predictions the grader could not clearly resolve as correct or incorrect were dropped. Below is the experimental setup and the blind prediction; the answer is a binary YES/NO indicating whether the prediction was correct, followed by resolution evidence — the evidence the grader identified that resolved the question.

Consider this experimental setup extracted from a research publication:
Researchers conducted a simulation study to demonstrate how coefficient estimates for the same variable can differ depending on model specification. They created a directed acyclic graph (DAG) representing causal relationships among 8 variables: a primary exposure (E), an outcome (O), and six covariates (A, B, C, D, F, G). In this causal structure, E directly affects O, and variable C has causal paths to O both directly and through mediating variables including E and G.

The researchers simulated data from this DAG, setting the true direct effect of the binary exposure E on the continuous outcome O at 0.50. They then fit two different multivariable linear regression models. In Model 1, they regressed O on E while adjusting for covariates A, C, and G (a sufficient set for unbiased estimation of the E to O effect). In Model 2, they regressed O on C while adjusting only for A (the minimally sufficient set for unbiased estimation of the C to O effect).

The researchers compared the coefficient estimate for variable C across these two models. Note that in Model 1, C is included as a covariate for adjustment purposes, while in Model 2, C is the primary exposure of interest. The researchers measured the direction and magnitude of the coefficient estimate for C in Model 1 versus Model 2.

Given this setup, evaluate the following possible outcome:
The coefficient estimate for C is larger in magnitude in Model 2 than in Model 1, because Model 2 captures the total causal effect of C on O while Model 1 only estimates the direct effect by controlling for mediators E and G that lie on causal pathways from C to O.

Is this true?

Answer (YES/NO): YES